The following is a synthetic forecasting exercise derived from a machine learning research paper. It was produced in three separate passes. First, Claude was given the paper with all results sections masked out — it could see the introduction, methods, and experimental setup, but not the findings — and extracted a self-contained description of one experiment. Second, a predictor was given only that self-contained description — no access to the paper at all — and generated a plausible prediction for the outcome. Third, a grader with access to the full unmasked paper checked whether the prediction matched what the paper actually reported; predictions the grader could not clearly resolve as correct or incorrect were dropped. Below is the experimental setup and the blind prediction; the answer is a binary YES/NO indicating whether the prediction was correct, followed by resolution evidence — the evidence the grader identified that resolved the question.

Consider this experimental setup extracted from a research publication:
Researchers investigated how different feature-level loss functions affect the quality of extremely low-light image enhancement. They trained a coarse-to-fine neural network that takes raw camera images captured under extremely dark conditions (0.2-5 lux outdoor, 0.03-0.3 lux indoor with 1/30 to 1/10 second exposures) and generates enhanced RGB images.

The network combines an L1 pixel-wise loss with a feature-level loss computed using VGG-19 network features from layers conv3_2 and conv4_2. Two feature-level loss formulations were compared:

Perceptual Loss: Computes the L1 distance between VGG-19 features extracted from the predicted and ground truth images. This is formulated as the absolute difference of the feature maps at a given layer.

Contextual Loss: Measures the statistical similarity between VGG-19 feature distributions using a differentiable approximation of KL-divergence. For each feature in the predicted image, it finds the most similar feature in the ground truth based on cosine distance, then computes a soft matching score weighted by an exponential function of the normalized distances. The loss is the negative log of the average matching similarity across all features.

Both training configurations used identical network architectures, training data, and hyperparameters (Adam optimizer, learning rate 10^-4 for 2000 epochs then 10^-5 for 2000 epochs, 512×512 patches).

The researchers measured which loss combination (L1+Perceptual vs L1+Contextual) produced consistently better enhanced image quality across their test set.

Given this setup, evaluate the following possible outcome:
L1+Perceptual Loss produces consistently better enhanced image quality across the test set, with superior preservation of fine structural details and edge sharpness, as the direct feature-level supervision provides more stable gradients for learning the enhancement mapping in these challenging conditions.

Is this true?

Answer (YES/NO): NO